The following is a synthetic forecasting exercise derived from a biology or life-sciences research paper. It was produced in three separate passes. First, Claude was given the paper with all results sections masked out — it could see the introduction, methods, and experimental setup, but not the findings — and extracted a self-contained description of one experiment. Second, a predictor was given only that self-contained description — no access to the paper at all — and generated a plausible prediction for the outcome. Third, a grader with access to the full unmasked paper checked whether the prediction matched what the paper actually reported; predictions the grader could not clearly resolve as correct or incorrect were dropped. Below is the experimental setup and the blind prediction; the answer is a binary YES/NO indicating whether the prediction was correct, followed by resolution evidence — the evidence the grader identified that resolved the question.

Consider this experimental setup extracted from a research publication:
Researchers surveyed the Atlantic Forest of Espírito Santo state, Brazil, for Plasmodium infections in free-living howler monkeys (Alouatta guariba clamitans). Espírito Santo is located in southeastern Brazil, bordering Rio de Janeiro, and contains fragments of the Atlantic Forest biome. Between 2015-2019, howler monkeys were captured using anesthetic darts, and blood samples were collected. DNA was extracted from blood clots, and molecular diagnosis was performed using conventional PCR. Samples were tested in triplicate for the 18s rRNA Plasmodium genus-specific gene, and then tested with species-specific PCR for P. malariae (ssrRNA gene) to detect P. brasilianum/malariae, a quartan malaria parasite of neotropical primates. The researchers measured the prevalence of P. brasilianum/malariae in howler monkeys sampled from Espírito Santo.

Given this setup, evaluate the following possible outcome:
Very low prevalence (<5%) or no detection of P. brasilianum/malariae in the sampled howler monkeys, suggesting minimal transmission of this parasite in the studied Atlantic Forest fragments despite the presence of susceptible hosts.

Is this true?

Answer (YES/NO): NO